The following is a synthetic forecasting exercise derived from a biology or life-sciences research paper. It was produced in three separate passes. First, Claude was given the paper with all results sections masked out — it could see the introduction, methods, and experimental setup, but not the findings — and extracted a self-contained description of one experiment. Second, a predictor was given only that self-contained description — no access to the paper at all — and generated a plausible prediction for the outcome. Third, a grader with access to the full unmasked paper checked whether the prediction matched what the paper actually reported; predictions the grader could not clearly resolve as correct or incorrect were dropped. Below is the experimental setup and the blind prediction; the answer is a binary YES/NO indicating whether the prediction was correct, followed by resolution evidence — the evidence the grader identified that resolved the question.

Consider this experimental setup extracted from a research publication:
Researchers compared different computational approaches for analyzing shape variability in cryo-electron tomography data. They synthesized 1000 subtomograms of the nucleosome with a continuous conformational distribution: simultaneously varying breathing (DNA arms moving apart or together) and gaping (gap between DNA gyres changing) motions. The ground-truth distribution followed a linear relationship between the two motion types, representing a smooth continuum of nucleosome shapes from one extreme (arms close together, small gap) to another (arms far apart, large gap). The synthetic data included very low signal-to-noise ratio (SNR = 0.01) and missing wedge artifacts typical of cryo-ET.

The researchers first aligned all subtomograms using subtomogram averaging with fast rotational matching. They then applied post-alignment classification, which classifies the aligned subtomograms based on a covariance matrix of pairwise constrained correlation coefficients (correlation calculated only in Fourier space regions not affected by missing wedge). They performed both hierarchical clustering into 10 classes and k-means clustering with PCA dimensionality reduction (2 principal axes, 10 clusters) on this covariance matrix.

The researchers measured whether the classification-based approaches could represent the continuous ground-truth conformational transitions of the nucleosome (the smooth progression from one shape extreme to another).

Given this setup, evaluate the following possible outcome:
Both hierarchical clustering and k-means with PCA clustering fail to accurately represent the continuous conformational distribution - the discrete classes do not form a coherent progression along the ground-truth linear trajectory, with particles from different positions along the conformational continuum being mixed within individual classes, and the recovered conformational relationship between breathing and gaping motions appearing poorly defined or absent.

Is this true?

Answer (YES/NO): YES